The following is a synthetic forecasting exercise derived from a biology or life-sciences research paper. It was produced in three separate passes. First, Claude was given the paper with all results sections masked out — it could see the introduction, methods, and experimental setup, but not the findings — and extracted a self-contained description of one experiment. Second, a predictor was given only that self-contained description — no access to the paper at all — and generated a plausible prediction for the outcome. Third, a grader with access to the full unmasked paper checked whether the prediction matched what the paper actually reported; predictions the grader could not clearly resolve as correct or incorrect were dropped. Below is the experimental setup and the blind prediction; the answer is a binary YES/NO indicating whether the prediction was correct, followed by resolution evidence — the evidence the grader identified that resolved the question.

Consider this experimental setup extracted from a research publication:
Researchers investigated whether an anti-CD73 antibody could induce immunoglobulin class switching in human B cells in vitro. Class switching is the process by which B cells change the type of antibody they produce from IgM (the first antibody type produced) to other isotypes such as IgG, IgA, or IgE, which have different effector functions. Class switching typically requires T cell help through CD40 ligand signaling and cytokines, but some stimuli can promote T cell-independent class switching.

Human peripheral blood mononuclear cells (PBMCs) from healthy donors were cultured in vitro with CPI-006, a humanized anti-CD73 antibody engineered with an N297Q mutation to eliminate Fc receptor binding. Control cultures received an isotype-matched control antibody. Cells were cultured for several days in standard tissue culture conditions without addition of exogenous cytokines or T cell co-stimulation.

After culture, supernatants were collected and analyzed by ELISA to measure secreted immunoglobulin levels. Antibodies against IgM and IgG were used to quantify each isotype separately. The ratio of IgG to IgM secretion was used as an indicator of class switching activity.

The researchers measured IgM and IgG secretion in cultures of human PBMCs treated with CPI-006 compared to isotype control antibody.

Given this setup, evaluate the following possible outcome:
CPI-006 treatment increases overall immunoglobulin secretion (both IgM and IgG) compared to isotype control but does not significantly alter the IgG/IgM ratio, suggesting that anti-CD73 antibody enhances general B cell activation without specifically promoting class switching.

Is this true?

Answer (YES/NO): NO